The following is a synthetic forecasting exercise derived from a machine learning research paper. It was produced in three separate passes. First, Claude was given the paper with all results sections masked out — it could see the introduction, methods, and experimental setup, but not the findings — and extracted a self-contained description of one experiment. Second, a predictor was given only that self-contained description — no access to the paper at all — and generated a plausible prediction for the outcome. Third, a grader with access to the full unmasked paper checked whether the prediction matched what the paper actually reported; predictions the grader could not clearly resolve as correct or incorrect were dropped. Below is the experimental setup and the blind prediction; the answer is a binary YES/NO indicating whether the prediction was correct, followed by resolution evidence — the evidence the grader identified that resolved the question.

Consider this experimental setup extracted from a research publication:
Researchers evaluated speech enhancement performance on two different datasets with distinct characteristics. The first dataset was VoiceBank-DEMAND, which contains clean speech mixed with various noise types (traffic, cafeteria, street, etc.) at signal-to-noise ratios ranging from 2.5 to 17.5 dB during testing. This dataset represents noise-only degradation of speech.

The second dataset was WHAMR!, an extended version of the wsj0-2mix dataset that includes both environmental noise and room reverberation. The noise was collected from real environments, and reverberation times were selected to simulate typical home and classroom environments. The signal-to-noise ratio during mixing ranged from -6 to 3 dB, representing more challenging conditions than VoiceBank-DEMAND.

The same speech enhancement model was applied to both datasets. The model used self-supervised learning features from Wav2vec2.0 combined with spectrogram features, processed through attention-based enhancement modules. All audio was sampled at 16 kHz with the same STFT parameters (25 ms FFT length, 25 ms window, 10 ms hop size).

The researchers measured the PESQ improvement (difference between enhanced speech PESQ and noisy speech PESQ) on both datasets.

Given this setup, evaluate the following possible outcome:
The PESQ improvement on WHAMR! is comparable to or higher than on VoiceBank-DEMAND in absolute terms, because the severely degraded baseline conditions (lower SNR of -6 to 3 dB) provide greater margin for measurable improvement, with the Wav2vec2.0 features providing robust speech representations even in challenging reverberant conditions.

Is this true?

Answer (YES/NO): NO